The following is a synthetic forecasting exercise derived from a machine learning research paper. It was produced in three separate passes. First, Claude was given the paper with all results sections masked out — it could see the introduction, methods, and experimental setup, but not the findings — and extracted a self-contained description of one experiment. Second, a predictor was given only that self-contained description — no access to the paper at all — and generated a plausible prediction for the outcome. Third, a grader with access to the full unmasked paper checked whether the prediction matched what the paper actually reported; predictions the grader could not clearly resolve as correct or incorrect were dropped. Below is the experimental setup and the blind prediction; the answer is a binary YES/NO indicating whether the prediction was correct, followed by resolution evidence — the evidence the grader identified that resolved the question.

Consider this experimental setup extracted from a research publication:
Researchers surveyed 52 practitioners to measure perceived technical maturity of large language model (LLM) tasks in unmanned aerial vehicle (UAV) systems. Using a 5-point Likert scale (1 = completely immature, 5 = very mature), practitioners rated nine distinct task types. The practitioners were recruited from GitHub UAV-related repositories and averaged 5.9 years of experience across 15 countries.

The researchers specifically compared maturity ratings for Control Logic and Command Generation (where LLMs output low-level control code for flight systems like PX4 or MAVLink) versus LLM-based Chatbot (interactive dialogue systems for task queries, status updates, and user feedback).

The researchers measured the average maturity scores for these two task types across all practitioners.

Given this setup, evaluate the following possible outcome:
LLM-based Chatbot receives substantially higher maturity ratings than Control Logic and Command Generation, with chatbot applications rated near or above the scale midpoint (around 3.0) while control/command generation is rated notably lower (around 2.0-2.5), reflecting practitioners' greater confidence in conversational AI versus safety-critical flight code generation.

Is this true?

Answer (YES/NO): YES